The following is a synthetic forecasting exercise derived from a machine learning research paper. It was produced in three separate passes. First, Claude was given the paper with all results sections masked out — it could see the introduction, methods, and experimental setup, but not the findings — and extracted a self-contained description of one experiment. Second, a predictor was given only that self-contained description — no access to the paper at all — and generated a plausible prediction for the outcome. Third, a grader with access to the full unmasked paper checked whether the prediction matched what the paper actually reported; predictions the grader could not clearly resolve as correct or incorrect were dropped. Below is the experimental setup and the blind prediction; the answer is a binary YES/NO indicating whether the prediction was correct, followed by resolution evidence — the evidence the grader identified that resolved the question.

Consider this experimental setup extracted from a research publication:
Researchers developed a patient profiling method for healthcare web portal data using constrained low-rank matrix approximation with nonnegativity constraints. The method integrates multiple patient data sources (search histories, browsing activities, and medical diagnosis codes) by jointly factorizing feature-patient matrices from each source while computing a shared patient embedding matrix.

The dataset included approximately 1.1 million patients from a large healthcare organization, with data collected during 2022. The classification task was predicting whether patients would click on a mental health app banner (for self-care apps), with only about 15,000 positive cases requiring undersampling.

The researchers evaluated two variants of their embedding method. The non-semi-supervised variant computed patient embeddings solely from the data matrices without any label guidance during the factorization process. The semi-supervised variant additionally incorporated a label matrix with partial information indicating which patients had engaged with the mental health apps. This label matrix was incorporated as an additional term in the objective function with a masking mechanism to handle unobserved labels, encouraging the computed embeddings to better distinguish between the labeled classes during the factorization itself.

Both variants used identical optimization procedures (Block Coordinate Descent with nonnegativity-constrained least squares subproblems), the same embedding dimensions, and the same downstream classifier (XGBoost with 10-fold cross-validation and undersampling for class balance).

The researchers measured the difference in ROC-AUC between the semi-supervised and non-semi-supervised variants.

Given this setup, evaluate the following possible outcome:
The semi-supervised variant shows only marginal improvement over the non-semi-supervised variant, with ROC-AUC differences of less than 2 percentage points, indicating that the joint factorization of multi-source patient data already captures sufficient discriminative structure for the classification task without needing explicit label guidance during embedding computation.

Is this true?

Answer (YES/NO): YES